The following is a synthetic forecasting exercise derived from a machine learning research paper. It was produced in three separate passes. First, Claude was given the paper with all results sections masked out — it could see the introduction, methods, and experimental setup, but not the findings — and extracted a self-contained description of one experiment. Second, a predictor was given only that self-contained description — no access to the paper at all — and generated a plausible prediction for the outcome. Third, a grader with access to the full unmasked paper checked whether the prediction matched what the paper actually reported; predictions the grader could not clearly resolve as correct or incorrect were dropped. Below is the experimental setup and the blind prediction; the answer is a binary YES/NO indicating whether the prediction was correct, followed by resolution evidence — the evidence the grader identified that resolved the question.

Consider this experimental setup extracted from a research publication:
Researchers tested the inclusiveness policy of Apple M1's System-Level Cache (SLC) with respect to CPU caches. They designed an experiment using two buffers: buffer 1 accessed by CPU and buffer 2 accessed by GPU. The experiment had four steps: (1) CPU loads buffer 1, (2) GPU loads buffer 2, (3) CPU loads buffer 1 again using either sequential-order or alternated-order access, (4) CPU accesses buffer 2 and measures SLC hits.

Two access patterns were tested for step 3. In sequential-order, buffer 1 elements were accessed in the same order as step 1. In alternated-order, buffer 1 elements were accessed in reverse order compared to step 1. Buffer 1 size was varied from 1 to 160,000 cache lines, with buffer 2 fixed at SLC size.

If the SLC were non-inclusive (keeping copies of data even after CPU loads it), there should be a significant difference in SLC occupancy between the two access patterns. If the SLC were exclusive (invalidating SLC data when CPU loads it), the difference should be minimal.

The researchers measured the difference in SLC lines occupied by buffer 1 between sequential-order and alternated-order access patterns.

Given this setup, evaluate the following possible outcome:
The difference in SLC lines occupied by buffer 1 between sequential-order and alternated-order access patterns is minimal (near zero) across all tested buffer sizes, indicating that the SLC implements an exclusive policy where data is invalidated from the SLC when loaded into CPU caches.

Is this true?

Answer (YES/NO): YES